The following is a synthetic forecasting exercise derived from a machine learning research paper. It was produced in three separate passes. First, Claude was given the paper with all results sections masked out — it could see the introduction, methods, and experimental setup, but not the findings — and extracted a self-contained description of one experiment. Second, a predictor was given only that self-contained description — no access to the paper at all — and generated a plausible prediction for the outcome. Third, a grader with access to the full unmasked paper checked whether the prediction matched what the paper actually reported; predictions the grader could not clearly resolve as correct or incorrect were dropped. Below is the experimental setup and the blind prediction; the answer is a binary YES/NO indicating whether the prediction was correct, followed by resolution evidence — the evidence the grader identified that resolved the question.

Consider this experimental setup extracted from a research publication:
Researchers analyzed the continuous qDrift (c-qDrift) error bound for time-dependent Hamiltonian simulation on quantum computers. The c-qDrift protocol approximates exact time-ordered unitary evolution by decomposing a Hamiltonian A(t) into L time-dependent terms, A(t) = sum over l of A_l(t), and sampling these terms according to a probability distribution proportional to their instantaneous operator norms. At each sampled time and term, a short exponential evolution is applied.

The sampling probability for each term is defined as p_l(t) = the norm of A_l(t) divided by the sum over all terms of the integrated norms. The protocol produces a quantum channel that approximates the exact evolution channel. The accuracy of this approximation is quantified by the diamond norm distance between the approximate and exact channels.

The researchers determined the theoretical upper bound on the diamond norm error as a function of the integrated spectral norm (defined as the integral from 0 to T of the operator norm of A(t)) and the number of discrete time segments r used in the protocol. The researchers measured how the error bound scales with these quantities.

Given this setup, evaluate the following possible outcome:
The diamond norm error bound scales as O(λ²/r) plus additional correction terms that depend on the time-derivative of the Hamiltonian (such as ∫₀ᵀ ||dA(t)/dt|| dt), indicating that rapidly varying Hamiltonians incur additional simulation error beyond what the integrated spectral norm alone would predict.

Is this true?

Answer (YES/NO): NO